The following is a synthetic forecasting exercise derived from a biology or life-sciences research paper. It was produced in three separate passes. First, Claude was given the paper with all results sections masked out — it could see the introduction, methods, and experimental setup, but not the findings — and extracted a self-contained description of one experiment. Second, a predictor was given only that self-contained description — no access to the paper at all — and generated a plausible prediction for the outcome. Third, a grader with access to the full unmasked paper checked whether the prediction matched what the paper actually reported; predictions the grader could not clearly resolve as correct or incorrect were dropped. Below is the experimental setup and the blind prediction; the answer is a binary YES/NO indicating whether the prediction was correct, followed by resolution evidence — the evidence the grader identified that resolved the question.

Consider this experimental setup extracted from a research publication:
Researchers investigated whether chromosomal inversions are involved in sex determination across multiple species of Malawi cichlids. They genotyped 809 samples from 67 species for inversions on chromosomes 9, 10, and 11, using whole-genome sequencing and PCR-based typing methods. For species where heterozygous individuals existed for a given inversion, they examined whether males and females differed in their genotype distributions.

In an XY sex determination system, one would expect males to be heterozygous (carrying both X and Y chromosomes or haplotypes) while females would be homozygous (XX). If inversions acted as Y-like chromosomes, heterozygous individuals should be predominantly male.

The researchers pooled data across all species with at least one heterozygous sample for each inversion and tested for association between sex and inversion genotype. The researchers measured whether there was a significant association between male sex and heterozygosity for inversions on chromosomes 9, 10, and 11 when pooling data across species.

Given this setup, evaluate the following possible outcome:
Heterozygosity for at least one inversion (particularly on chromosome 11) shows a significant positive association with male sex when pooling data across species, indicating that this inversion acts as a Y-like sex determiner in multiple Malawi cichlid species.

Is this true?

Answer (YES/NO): YES